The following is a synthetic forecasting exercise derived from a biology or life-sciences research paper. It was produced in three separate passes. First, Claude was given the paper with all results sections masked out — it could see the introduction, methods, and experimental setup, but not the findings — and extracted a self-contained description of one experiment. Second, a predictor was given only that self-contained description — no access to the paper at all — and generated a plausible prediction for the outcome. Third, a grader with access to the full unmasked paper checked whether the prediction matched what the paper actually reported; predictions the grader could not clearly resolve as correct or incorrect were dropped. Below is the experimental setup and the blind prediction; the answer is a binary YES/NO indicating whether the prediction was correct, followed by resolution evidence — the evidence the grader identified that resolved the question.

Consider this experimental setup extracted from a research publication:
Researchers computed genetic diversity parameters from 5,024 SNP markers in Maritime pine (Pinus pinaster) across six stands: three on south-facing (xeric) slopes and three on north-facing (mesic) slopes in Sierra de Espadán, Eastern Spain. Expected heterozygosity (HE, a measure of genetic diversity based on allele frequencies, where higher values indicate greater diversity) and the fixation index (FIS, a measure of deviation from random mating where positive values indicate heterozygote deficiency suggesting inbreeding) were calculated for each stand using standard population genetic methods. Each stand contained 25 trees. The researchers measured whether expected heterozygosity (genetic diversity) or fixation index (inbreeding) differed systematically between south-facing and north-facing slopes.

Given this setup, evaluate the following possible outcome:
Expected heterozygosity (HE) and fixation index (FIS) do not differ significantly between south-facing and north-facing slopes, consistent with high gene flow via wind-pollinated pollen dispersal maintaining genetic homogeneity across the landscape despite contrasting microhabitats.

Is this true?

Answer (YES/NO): YES